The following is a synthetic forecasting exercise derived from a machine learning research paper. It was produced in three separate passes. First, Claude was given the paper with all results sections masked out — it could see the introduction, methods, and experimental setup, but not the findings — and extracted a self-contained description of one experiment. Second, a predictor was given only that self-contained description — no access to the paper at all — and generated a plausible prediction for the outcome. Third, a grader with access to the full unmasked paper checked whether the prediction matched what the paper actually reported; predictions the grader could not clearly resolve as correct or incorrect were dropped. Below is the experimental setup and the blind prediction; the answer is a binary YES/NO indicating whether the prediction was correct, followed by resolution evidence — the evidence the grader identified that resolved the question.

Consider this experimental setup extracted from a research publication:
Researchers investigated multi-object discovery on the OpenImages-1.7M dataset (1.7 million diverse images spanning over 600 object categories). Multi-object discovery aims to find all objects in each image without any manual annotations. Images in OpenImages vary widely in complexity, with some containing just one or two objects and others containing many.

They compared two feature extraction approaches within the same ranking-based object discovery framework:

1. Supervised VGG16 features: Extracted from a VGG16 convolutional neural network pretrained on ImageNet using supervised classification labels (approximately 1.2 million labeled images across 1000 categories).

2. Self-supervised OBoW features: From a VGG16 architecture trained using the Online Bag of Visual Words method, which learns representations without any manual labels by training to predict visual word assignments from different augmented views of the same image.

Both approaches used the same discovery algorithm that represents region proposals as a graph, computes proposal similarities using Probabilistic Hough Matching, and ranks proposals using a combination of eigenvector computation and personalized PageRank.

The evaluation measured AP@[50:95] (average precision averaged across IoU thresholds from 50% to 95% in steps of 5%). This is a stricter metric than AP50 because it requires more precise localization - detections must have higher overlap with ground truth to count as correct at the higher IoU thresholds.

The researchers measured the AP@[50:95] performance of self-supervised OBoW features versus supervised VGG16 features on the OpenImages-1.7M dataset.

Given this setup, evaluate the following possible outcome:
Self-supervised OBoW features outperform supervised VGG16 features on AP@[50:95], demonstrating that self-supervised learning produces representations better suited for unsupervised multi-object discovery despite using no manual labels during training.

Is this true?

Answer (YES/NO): YES